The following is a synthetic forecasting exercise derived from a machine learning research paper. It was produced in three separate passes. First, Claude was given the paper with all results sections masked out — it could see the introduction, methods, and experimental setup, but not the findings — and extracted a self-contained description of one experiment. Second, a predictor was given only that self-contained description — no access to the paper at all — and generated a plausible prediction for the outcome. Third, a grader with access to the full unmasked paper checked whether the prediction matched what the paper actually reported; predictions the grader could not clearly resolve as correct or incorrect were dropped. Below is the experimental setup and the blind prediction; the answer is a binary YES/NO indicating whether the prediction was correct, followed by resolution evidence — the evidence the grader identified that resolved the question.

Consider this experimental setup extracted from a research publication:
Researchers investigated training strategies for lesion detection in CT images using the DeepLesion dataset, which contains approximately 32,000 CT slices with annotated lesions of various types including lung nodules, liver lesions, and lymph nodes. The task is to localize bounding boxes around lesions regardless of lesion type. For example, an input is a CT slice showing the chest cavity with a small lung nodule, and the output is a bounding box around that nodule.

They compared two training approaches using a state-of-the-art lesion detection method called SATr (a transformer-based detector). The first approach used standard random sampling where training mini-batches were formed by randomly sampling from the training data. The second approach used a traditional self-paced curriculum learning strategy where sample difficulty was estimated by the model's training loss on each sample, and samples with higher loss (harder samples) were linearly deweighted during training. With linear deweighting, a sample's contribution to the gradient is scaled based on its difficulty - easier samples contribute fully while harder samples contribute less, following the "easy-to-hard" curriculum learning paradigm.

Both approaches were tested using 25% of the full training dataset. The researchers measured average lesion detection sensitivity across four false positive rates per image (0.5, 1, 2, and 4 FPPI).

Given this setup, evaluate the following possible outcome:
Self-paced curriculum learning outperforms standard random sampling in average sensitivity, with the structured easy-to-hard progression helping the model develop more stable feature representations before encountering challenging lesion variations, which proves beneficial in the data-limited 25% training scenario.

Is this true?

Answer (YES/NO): NO